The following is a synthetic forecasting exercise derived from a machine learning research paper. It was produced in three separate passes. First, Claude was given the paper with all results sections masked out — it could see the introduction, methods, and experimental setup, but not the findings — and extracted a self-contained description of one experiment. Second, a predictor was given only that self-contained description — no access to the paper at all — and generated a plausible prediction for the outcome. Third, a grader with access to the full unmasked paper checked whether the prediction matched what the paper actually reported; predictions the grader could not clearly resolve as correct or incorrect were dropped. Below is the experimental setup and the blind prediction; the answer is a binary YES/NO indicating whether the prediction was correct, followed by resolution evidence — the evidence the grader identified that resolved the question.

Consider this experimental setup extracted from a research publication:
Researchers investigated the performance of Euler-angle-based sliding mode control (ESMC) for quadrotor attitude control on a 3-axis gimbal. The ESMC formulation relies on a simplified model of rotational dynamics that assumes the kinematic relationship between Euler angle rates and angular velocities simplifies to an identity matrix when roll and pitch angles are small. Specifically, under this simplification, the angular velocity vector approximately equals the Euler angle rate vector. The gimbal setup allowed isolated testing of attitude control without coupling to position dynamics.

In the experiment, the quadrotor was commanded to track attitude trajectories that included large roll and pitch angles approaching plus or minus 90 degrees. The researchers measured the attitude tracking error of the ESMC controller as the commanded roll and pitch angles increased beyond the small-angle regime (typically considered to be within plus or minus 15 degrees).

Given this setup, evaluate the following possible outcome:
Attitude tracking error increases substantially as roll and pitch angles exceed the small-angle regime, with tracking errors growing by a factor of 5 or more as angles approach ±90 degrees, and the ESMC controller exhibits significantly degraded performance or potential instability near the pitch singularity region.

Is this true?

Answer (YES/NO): NO